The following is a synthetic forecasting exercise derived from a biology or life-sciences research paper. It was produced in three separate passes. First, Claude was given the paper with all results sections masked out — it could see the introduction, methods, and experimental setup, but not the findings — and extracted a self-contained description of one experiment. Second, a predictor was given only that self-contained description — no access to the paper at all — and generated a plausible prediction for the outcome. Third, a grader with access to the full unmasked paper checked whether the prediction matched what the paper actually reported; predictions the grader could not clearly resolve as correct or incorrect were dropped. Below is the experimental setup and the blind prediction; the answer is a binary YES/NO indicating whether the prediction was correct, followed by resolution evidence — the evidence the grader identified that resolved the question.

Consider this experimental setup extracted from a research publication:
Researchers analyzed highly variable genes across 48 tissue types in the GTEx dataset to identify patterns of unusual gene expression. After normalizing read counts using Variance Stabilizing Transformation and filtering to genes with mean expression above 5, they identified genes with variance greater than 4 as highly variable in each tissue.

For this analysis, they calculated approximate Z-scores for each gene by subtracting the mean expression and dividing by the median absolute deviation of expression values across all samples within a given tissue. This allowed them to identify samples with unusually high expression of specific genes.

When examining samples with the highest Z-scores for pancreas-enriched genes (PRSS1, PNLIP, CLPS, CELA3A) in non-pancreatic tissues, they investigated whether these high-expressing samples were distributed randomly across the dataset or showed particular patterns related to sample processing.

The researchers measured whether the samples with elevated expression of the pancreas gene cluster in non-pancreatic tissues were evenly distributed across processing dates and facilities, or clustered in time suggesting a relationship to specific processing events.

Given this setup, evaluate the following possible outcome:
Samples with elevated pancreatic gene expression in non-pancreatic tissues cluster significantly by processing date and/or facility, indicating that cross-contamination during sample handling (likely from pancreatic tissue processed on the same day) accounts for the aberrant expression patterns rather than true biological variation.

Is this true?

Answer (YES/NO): YES